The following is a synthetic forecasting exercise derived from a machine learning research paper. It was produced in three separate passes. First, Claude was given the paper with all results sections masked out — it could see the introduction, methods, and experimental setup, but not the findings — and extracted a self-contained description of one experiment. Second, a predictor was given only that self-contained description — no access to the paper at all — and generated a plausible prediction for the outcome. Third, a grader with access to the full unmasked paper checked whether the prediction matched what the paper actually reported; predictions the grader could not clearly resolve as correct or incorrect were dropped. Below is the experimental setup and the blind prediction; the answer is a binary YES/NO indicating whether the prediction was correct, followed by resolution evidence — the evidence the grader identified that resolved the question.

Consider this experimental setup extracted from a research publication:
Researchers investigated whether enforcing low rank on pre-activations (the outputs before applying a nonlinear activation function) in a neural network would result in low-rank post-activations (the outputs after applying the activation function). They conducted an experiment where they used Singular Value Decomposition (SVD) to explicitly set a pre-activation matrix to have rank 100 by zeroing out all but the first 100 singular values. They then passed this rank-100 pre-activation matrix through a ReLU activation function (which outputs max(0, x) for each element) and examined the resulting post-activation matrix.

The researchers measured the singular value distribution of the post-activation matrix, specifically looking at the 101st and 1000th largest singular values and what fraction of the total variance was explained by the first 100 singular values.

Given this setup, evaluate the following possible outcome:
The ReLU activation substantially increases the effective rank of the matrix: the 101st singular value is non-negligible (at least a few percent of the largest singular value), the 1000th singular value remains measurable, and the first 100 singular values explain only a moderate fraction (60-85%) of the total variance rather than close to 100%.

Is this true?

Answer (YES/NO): NO